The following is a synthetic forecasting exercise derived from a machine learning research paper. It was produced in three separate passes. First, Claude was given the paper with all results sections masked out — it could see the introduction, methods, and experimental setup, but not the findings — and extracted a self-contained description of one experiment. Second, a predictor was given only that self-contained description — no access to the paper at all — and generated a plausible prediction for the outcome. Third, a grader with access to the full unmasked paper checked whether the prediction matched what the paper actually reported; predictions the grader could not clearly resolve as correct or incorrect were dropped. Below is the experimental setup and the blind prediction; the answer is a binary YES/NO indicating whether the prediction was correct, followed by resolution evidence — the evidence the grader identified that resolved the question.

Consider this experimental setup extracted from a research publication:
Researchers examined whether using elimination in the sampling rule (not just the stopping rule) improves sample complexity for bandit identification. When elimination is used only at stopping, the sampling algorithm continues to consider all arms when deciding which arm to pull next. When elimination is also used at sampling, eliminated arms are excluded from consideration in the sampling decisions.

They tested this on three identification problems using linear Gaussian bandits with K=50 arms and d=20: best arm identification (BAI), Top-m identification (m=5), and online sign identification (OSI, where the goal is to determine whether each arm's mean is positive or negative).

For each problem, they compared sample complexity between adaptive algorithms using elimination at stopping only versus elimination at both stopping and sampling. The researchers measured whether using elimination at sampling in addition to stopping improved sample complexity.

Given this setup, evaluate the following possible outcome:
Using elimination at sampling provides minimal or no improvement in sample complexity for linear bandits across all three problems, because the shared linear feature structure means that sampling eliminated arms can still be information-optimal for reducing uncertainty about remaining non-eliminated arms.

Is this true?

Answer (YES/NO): NO